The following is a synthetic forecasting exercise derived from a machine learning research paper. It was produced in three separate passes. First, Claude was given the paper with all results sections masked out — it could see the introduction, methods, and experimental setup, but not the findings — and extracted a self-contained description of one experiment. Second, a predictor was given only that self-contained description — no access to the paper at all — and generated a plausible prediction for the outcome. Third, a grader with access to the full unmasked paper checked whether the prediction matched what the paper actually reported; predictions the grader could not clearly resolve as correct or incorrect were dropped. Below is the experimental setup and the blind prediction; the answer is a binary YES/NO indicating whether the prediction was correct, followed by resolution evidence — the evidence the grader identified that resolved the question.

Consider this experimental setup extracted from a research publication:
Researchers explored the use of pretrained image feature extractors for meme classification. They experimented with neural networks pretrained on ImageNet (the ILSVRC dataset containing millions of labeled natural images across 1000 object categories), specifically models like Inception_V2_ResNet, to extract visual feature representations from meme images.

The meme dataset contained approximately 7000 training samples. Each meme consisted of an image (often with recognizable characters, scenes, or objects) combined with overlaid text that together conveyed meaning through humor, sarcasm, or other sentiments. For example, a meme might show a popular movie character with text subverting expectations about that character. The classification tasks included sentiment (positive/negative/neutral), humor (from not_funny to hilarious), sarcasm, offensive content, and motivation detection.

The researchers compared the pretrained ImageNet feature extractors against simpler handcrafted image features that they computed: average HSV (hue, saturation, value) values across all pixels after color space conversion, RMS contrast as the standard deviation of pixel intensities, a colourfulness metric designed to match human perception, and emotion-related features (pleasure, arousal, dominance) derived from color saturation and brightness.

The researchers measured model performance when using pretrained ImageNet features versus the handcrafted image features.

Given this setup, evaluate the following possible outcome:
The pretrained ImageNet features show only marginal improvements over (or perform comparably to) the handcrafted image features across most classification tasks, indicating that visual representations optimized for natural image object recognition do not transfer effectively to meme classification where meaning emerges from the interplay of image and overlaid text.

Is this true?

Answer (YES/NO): NO